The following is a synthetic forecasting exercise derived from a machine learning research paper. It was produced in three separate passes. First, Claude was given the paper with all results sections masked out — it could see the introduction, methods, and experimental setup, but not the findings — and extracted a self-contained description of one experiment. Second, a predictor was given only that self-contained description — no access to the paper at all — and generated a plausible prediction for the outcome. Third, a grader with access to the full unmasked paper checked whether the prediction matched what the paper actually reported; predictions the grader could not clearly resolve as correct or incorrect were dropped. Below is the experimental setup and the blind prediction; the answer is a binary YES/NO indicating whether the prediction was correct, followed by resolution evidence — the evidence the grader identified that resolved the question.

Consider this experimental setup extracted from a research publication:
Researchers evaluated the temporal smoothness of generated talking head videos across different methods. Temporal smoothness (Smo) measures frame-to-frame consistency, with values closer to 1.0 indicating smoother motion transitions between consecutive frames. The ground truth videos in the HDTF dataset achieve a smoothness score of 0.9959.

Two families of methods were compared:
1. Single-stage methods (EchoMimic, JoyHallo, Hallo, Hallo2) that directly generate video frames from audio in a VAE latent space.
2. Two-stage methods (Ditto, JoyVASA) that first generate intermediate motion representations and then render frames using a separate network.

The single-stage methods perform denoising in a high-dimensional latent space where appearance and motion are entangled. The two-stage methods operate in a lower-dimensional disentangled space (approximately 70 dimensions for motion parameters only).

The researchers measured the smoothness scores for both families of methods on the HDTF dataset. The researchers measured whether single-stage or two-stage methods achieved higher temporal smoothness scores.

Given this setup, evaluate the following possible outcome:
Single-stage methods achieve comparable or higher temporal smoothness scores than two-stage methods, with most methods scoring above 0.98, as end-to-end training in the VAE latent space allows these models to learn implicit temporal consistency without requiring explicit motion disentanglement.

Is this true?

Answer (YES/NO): NO